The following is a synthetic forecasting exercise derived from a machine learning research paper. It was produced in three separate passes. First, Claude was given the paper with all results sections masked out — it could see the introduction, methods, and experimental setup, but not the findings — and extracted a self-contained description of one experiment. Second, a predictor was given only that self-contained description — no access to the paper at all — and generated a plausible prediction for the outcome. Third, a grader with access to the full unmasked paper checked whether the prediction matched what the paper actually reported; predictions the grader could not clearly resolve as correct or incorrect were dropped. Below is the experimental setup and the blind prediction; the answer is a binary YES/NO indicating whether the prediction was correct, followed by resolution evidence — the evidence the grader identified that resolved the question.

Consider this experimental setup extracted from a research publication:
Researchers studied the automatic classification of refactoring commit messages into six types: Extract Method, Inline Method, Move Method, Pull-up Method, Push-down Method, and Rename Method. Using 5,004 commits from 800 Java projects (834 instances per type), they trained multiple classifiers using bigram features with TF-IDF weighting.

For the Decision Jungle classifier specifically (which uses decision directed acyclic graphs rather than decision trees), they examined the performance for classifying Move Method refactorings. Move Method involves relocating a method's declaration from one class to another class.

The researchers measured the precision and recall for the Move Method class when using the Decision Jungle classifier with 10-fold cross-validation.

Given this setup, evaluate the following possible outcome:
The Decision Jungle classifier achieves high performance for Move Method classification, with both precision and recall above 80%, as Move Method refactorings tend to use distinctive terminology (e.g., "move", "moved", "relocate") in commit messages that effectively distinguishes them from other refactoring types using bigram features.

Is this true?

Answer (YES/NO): NO